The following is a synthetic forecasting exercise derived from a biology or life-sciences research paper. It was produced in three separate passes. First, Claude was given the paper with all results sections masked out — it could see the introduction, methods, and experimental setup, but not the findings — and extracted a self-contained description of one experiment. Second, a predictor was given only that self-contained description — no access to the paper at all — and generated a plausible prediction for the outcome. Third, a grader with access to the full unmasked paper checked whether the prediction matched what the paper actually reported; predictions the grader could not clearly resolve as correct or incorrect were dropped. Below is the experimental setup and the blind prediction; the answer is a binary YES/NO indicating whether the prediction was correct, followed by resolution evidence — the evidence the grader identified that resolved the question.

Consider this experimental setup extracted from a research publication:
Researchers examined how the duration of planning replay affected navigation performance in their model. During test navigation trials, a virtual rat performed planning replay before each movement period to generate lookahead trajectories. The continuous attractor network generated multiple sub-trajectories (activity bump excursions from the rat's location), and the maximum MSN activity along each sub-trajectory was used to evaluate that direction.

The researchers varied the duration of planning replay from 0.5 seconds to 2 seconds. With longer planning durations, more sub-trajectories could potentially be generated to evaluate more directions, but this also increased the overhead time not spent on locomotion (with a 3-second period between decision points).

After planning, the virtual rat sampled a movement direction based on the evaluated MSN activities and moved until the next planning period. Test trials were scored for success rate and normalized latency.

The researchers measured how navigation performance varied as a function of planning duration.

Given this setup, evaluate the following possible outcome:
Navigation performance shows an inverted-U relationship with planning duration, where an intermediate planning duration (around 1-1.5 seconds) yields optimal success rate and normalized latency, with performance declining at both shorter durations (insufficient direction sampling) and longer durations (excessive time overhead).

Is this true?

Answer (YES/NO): YES